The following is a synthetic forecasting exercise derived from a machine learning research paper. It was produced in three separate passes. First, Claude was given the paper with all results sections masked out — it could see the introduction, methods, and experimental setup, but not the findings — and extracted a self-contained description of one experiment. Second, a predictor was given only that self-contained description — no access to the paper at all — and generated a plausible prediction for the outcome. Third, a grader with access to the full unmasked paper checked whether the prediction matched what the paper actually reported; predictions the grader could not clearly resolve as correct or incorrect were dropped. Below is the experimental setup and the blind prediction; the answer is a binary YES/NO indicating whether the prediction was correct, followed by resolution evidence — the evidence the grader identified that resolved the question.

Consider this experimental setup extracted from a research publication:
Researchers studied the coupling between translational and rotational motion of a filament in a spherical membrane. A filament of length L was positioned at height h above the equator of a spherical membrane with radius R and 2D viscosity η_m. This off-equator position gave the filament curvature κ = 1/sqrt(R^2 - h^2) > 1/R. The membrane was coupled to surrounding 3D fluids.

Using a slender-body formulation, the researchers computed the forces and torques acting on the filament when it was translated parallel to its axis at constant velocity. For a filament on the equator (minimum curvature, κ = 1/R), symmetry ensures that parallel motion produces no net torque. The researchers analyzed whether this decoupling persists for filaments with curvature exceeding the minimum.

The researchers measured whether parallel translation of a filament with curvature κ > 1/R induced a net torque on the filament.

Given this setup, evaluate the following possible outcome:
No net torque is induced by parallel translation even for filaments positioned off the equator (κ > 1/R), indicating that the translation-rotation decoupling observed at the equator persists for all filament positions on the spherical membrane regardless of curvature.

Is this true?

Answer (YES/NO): NO